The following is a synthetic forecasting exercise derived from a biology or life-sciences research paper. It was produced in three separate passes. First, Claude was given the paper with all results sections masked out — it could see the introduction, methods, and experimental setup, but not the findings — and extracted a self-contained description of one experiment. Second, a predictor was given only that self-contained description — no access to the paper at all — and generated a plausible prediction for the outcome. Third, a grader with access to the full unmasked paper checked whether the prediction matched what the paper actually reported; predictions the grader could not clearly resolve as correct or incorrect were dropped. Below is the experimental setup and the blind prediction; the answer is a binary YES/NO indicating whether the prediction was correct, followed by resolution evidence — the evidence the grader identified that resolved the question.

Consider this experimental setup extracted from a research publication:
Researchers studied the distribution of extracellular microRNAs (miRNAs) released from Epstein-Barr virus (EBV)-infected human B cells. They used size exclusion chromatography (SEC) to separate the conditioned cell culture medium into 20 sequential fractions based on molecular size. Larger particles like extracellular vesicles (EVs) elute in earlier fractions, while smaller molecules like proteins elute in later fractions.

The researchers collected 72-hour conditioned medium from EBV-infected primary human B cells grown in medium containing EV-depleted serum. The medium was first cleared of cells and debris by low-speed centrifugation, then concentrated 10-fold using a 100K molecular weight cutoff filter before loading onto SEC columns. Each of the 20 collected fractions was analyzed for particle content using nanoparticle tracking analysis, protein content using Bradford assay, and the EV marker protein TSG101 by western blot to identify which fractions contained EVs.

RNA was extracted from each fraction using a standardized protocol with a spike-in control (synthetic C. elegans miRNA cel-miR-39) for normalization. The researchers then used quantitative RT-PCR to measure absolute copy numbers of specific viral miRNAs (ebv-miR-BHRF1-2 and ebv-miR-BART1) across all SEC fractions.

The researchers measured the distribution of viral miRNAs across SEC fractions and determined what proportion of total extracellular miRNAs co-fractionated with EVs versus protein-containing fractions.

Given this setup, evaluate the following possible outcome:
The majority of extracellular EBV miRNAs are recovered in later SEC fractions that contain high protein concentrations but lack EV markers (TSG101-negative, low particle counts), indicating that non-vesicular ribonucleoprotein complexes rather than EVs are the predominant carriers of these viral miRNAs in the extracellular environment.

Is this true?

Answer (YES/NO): YES